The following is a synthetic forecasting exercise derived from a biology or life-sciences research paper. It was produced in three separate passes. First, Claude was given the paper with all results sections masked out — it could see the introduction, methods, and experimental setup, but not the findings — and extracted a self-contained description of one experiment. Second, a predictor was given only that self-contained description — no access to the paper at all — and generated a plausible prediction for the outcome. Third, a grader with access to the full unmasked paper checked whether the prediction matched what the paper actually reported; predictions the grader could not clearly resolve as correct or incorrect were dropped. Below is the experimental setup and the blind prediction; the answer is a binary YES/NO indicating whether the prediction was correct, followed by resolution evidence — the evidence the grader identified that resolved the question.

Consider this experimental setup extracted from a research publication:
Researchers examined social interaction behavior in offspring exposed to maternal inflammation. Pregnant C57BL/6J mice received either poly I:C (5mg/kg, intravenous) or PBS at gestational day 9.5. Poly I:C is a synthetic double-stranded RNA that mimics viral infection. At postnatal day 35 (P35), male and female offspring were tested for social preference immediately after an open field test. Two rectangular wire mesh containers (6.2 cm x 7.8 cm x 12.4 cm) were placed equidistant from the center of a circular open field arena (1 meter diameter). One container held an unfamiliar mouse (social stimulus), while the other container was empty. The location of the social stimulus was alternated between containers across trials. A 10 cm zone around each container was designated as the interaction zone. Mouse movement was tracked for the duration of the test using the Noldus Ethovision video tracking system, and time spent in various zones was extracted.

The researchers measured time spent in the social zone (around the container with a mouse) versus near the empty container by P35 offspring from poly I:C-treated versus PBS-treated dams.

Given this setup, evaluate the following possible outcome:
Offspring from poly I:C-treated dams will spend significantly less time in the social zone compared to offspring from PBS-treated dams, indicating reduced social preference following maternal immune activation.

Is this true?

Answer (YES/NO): YES